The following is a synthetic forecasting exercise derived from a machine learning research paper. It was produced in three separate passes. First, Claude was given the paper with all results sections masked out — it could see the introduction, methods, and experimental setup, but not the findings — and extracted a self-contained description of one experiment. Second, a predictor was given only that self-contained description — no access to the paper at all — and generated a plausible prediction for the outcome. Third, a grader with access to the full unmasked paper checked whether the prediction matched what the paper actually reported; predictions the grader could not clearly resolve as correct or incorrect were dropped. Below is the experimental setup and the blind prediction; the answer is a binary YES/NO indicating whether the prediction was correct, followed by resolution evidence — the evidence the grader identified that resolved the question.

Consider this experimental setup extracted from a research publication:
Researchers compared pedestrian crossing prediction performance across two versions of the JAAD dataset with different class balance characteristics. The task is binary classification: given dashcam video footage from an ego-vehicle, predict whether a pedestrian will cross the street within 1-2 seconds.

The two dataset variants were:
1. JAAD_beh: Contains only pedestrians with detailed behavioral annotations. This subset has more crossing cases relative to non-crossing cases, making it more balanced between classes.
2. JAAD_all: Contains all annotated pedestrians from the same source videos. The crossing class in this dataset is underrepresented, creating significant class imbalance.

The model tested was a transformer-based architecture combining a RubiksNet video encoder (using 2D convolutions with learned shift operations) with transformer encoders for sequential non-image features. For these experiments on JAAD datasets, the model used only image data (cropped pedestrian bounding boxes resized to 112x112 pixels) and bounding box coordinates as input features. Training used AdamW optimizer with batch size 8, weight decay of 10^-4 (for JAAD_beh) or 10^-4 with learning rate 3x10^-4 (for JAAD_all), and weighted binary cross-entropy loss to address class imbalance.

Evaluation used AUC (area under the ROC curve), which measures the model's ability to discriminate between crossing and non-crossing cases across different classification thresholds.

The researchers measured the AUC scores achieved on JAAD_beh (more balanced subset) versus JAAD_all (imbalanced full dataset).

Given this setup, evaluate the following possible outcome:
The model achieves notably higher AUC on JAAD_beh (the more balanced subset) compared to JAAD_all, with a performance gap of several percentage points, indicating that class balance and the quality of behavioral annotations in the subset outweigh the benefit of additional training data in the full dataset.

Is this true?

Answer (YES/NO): NO